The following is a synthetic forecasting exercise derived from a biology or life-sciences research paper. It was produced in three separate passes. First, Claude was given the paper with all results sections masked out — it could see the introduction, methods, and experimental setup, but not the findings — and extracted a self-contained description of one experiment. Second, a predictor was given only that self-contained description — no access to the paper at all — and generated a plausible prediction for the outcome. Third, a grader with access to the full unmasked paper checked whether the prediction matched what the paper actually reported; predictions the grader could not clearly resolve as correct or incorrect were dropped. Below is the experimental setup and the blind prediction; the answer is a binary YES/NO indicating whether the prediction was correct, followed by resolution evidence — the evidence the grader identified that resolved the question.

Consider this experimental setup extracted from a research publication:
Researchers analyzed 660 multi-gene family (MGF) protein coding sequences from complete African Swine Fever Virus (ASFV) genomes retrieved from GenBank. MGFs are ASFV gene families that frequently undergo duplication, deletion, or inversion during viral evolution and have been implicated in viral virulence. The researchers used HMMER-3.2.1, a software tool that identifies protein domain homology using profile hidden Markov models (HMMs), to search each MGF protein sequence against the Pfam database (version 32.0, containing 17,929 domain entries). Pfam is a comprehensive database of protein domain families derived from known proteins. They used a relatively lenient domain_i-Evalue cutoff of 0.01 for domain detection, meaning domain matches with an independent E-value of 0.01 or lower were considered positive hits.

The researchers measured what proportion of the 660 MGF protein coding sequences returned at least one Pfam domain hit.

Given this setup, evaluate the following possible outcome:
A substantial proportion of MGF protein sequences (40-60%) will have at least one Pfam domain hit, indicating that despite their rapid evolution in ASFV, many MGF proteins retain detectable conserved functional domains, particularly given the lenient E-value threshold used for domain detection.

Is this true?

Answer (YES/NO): NO